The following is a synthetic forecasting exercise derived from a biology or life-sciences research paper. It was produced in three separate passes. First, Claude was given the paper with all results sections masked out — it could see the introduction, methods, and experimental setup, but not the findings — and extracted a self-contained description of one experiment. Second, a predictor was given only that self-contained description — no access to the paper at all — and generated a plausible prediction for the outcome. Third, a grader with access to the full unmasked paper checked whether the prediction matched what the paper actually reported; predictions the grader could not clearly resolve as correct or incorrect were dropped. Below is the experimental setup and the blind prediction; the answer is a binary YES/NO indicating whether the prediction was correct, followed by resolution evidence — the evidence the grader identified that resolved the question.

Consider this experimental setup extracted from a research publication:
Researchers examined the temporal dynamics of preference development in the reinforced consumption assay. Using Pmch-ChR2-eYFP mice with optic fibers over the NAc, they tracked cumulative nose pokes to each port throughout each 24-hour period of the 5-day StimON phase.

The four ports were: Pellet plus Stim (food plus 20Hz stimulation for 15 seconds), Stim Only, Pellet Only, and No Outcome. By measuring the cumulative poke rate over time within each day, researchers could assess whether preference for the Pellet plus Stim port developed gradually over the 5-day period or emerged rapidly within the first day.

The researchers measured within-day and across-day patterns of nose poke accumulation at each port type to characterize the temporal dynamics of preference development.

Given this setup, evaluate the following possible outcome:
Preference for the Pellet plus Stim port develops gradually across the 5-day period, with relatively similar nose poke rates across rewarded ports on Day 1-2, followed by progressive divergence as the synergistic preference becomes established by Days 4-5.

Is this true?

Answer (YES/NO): NO